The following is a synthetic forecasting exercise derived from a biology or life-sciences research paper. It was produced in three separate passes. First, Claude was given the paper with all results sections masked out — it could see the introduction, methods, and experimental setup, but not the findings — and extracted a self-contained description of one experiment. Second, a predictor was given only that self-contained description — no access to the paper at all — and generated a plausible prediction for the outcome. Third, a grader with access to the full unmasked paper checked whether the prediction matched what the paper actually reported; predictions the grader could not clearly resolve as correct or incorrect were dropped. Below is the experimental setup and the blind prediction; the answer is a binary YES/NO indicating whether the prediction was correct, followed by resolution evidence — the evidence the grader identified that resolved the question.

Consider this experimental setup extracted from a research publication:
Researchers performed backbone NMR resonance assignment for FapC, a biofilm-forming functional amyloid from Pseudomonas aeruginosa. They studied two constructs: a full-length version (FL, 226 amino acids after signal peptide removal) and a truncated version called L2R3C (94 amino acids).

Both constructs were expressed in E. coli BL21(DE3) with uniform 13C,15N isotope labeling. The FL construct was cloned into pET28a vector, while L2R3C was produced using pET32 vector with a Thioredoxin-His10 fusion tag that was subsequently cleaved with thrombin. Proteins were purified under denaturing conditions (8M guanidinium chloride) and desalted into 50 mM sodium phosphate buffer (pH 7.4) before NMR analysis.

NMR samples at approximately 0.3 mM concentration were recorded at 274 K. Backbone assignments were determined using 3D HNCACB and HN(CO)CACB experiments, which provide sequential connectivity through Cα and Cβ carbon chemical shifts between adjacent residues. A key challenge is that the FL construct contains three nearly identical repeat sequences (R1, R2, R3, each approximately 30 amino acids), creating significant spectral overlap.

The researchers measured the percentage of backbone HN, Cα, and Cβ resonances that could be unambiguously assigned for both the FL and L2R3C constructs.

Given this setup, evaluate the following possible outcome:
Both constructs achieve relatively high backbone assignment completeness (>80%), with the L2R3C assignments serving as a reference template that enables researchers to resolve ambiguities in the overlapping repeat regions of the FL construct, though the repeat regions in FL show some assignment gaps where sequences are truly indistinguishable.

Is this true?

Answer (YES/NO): YES